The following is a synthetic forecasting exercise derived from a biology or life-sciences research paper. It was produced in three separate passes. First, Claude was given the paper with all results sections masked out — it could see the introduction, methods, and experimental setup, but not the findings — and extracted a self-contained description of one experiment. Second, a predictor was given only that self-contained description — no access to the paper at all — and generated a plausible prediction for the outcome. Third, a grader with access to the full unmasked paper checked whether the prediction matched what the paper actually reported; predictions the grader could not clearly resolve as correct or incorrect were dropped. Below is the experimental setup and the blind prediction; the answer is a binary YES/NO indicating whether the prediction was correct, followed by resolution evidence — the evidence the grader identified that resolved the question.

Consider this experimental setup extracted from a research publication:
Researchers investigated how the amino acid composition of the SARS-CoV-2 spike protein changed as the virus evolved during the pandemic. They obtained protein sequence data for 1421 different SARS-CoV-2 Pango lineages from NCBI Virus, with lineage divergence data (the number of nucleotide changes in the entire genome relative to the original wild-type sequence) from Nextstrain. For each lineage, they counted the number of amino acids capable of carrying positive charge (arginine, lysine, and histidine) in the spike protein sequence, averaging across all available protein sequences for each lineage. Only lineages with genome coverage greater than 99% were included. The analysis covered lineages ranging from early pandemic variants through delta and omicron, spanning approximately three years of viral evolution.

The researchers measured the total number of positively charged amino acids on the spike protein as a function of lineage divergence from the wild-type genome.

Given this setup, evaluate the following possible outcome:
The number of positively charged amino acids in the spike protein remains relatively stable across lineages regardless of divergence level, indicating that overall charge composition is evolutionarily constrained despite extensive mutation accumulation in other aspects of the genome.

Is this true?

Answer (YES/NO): NO